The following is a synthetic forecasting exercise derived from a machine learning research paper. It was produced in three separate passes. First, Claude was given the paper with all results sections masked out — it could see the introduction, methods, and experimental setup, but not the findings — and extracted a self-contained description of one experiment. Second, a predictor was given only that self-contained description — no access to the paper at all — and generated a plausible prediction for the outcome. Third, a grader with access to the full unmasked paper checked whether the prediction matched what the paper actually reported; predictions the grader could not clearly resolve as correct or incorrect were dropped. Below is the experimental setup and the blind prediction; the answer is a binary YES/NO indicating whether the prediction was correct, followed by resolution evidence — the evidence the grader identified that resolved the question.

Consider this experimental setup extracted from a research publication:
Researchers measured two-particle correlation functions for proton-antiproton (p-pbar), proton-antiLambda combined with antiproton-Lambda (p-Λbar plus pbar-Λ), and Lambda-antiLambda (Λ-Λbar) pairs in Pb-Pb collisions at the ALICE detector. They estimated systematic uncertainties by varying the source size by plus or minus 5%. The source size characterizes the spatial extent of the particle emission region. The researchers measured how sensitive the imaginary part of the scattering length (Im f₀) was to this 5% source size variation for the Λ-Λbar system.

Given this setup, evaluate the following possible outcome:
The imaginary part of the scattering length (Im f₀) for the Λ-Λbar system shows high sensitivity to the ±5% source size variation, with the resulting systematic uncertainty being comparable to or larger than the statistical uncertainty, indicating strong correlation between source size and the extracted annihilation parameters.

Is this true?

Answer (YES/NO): YES